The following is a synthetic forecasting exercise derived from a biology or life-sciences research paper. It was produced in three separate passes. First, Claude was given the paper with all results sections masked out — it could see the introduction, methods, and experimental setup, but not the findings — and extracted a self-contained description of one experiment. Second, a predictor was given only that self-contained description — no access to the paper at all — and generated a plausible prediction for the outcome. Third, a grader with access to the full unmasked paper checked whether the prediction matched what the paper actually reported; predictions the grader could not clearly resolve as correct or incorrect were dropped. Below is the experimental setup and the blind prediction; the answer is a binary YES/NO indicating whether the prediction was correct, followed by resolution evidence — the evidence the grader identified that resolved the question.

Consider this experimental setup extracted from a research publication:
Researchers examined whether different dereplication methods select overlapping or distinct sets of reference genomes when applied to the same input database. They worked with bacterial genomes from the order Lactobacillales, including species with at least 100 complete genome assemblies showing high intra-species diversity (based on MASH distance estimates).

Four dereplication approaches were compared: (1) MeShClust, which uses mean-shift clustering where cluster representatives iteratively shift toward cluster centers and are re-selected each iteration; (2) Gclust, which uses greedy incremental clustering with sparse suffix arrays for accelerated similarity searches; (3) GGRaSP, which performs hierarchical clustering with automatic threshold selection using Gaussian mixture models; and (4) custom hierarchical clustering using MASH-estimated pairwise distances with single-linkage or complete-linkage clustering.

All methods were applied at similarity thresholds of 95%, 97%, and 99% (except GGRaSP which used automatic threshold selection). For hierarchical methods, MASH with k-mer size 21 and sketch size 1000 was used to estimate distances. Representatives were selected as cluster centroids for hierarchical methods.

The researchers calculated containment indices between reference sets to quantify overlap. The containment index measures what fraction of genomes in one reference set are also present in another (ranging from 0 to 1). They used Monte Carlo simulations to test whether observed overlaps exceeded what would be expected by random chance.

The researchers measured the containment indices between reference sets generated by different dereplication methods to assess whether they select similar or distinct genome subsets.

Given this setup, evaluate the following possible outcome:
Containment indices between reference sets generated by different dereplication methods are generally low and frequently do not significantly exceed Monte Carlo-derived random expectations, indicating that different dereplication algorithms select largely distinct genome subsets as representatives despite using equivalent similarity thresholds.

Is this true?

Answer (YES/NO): NO